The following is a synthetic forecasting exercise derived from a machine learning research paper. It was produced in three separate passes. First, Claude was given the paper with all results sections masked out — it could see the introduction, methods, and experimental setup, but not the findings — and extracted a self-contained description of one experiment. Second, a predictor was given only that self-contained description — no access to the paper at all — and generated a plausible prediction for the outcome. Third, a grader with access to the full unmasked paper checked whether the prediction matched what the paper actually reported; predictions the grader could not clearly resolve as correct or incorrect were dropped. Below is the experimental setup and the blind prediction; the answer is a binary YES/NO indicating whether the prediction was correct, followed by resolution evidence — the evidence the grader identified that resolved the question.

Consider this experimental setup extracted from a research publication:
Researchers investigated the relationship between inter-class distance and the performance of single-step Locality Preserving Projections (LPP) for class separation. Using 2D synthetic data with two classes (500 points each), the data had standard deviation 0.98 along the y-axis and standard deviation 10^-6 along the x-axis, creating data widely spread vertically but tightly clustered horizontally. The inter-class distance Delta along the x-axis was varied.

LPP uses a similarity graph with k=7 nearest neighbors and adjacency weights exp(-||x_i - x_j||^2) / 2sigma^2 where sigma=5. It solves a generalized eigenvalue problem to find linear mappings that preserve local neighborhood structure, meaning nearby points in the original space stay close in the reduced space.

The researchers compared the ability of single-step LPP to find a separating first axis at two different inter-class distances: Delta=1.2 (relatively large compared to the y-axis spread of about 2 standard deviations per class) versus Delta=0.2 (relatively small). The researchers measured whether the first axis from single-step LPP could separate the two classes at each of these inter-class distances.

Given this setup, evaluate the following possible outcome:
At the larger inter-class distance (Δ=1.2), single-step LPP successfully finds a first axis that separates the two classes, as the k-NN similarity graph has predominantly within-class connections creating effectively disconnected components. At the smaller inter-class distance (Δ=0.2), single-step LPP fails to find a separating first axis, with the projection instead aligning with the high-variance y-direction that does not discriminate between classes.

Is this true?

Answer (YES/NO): YES